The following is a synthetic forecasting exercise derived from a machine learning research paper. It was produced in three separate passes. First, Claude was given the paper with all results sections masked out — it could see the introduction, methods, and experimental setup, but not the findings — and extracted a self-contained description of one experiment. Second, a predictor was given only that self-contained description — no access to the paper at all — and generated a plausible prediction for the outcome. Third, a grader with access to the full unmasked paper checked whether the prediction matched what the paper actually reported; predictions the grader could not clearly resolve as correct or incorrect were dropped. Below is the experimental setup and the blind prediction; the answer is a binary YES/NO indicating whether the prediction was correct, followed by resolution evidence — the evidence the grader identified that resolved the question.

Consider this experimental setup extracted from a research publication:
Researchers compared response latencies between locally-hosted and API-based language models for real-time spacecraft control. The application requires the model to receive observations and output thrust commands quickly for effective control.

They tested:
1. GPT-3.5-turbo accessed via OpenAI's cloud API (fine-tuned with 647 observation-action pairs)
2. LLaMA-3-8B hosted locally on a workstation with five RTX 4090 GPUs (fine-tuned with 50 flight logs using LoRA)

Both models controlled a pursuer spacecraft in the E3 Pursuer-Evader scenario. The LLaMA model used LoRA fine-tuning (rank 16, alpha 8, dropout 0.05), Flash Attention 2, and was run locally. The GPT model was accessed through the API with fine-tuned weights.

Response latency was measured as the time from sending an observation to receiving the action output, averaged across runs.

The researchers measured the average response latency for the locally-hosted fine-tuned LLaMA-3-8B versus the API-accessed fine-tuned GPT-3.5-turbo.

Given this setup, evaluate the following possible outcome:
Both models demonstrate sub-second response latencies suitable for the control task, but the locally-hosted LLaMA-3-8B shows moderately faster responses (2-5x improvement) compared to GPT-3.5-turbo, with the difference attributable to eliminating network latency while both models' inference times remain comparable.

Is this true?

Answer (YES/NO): NO